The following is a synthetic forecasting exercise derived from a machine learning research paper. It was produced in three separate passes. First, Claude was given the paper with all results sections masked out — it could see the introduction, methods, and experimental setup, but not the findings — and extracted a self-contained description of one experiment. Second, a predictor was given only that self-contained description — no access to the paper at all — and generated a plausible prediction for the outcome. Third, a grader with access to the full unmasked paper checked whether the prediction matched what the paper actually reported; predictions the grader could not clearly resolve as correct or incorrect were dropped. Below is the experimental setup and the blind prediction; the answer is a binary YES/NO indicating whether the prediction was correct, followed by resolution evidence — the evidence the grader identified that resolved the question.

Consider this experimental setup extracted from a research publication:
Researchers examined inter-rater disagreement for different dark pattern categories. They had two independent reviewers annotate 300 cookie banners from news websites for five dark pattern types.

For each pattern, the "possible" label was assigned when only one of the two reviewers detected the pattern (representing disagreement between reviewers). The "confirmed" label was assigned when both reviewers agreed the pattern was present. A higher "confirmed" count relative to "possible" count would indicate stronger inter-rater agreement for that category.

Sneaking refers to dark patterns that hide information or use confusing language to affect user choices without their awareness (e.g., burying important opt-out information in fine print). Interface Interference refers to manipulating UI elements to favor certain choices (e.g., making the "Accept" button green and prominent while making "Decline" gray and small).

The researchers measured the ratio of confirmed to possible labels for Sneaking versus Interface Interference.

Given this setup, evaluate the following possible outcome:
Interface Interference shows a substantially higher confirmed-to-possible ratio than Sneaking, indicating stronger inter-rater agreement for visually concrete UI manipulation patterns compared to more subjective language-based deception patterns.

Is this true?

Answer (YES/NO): YES